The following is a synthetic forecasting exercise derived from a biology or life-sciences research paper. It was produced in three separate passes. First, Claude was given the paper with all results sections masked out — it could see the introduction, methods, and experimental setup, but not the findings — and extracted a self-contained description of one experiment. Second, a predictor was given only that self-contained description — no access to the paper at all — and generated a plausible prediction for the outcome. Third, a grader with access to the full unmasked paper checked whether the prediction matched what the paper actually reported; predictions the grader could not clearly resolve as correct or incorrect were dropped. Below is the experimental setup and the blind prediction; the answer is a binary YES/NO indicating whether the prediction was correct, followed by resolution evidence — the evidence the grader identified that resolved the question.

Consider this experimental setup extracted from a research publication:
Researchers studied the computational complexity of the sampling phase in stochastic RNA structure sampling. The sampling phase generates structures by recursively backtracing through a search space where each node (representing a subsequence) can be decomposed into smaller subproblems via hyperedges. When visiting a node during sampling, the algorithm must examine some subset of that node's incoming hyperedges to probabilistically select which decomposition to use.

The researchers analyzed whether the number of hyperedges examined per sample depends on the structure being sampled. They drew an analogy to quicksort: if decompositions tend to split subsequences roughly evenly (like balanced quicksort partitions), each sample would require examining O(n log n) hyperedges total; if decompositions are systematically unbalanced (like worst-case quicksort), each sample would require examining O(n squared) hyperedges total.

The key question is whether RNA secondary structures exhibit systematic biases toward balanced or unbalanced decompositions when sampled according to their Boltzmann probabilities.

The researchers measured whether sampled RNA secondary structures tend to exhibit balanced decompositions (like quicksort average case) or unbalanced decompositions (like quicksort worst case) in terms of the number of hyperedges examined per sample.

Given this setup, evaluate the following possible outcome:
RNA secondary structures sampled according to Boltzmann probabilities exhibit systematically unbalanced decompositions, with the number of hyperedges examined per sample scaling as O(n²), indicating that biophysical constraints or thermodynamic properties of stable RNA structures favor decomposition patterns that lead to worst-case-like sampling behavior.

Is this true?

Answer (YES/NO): NO